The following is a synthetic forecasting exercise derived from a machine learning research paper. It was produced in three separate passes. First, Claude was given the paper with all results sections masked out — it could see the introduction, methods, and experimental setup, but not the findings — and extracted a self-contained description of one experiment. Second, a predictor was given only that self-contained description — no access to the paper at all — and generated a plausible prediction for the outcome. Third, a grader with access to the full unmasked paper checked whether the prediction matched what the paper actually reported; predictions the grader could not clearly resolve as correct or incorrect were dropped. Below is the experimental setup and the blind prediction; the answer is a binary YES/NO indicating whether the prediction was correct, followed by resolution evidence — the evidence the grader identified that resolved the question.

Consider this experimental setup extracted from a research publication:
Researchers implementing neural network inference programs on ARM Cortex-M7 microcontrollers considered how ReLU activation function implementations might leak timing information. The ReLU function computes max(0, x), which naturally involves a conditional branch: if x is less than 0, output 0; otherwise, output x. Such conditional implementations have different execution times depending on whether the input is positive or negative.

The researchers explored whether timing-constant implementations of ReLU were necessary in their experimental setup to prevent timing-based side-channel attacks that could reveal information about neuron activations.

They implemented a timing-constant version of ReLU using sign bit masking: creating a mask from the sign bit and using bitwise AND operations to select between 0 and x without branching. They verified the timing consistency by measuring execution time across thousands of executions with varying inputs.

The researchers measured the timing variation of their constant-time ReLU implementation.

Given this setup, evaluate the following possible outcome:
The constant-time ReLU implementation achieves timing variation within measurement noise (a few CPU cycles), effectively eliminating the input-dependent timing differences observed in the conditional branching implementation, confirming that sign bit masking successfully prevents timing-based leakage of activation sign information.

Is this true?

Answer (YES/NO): NO